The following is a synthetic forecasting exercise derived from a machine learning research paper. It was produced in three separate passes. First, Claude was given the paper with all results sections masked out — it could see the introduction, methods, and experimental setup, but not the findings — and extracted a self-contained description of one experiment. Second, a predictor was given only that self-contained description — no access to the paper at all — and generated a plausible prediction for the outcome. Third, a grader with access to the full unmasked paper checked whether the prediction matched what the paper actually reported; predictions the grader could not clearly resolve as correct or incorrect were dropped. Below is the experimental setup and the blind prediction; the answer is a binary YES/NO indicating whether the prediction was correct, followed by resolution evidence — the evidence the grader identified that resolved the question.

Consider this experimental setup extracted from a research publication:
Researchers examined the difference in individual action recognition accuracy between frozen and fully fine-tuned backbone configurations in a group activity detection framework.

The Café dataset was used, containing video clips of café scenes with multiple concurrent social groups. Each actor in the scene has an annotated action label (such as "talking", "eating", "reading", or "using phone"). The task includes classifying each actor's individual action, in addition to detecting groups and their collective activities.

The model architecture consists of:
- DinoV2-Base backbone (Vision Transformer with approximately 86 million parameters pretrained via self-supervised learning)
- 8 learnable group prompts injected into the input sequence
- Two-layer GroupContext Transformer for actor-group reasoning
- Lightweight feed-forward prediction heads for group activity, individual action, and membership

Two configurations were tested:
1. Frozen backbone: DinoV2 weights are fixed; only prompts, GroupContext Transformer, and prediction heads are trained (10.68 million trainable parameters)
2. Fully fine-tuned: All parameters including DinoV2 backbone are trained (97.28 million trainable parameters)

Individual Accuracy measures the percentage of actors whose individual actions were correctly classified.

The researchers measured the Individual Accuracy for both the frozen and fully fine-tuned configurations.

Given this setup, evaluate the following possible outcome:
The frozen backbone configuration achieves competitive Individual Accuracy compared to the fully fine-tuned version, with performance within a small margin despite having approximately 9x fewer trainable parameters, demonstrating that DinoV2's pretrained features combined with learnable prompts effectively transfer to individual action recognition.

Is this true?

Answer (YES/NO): YES